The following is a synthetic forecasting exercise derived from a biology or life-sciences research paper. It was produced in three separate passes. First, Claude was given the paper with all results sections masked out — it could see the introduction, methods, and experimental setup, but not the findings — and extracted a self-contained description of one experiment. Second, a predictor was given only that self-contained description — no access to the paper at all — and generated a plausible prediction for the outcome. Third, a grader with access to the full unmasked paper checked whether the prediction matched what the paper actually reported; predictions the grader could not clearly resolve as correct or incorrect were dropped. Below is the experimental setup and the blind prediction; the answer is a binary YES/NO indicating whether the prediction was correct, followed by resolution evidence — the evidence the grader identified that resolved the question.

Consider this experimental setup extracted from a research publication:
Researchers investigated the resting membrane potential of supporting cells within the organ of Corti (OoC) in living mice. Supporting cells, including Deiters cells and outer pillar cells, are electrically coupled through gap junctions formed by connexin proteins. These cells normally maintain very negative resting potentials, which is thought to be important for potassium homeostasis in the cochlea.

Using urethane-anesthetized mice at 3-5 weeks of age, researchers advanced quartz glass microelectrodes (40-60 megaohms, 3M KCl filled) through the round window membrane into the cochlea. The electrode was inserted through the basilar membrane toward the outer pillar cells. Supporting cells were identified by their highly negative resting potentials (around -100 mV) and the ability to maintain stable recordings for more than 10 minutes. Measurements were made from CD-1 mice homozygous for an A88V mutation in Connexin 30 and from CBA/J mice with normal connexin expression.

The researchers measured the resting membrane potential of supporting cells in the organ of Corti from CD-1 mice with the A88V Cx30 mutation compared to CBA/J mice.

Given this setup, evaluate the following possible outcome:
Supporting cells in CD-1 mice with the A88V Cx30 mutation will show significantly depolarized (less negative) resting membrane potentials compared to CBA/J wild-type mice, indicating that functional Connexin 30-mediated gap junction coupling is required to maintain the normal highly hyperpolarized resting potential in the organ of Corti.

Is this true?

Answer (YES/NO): NO